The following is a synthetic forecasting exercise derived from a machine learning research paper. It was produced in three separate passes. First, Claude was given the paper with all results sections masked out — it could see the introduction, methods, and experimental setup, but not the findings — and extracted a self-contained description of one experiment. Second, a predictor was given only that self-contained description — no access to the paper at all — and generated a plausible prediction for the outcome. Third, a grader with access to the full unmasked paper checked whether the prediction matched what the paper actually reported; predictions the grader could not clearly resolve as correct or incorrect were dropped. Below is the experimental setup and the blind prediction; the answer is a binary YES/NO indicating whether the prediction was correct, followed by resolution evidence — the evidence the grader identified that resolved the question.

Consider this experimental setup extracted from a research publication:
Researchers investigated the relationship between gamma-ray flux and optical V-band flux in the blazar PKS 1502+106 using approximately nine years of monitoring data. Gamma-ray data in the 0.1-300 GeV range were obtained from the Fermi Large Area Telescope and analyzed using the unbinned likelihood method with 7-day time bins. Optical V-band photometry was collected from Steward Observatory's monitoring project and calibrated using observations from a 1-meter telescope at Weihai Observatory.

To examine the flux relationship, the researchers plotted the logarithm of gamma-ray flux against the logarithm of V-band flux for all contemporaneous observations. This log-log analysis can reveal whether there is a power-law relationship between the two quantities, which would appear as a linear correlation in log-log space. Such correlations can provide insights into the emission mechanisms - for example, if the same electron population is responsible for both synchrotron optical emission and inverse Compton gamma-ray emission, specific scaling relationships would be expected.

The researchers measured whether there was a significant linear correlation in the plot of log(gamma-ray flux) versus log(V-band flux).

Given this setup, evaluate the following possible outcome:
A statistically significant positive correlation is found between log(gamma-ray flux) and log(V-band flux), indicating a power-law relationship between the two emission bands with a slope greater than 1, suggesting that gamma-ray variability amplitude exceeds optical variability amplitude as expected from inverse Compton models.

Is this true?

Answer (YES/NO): NO